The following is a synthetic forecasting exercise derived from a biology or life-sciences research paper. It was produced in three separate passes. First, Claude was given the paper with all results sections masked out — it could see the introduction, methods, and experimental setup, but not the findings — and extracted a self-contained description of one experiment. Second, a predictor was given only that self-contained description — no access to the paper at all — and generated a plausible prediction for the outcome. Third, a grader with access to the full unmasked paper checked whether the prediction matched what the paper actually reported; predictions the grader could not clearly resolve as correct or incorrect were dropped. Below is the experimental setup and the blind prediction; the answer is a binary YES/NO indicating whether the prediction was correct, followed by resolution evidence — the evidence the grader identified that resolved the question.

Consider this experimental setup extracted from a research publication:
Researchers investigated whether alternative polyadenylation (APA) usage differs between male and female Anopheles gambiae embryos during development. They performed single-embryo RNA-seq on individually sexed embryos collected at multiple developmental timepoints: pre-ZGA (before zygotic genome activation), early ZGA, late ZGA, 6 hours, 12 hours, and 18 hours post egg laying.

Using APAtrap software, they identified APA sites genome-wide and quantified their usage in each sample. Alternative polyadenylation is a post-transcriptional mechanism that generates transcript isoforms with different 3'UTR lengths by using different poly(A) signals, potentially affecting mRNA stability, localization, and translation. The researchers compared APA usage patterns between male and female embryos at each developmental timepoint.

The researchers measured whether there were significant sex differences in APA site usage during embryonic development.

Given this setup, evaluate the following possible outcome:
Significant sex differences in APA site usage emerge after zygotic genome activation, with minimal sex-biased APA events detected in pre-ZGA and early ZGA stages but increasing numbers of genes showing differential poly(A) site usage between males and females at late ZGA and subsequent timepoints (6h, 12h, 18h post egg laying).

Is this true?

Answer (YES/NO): NO